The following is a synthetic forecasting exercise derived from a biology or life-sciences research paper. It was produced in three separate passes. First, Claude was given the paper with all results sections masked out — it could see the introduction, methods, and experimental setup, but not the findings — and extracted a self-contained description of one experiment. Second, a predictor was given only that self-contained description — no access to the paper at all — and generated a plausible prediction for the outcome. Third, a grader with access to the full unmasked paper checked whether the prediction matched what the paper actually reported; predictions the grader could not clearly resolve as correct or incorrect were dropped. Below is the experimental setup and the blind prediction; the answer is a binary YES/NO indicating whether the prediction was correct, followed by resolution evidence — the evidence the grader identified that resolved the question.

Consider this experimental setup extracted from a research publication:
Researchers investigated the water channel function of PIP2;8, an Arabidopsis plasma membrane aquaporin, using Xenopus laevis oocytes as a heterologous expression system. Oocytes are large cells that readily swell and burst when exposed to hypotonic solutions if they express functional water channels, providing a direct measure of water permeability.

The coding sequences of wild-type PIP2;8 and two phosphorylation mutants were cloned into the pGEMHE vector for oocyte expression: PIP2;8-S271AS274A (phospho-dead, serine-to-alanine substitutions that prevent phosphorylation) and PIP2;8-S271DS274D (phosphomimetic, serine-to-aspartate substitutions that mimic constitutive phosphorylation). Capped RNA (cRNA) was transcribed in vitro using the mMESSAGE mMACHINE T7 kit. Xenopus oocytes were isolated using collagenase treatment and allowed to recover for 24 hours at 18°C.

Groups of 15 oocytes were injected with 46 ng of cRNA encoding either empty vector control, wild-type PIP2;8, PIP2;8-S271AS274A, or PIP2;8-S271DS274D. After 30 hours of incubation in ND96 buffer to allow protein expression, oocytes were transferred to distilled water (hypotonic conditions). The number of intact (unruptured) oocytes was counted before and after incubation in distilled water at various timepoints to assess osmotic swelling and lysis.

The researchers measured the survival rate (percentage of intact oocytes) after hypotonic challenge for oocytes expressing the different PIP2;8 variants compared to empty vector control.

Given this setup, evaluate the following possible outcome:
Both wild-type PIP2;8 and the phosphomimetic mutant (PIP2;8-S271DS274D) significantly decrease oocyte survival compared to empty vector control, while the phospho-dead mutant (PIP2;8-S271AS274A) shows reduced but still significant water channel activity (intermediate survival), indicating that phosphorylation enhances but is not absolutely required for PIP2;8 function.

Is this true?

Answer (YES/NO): NO